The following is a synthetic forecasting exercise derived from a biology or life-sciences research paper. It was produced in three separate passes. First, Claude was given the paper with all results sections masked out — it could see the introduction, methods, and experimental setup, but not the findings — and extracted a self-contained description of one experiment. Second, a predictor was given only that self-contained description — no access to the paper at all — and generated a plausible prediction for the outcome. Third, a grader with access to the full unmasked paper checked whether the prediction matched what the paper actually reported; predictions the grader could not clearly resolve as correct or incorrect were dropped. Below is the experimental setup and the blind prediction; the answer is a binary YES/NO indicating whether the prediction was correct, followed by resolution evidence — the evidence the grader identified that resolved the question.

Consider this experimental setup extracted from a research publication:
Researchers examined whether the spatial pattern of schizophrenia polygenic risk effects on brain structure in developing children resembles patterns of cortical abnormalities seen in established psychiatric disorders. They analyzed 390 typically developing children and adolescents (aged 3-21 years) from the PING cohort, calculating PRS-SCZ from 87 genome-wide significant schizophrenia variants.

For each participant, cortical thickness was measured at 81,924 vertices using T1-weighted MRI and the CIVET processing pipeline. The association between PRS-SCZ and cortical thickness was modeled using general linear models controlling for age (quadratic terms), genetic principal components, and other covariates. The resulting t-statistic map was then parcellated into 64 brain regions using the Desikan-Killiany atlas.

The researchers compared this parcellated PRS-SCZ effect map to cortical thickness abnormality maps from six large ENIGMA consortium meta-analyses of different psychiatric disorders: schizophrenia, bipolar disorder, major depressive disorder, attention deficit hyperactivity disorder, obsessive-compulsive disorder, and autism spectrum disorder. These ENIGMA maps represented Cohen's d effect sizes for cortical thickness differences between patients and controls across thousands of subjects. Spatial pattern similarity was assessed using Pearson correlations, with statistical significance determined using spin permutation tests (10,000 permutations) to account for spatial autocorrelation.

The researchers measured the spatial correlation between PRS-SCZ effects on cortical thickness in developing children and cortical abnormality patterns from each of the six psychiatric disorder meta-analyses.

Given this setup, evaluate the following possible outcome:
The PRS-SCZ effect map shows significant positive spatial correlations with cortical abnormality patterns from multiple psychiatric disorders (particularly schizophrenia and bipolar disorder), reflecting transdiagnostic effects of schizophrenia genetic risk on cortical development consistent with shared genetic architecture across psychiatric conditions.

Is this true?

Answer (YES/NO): NO